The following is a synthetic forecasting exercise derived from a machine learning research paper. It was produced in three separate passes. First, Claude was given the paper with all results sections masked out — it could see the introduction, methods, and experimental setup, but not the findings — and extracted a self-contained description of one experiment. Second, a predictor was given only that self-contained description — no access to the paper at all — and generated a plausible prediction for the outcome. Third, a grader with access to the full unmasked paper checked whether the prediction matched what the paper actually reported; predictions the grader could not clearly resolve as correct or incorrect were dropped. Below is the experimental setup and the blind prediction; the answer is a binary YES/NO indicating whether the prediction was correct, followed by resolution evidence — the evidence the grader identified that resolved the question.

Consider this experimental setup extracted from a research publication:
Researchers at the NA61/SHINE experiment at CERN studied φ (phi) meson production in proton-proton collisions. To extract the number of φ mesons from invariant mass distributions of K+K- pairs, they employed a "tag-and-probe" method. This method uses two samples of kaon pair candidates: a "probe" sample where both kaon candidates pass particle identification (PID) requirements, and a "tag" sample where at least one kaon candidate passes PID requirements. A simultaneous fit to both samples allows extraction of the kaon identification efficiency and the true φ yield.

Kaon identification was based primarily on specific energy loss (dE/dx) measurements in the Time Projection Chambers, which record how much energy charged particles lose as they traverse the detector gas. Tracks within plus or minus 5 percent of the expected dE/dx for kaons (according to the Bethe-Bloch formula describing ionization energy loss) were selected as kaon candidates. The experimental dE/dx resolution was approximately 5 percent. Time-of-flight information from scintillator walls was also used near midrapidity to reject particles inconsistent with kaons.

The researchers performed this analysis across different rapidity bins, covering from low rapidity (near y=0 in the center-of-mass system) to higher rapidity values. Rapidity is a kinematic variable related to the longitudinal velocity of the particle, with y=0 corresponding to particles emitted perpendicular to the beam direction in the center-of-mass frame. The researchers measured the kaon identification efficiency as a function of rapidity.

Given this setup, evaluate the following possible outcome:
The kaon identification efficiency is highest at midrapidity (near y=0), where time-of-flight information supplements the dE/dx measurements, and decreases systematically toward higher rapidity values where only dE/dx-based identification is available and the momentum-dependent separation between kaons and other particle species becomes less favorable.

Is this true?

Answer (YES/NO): NO